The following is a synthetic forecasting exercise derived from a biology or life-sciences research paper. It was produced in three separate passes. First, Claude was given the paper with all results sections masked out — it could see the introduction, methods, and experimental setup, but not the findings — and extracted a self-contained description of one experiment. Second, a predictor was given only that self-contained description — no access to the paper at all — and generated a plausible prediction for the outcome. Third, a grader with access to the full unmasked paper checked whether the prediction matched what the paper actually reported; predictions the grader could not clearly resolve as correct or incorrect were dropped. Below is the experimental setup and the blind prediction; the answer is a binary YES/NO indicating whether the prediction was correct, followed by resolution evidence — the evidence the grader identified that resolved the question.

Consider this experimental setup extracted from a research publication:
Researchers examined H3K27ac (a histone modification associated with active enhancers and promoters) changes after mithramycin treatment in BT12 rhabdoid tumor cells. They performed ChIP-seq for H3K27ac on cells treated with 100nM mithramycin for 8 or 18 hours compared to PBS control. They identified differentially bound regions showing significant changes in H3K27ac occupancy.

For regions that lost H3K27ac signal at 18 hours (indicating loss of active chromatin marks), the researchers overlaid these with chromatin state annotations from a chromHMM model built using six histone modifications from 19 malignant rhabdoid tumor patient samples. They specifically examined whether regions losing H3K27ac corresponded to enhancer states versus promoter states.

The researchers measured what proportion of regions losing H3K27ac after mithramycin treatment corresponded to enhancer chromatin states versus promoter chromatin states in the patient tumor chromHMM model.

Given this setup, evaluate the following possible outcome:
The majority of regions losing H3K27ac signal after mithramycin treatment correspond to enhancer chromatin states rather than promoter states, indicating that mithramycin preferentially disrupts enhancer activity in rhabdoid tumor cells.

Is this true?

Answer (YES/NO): NO